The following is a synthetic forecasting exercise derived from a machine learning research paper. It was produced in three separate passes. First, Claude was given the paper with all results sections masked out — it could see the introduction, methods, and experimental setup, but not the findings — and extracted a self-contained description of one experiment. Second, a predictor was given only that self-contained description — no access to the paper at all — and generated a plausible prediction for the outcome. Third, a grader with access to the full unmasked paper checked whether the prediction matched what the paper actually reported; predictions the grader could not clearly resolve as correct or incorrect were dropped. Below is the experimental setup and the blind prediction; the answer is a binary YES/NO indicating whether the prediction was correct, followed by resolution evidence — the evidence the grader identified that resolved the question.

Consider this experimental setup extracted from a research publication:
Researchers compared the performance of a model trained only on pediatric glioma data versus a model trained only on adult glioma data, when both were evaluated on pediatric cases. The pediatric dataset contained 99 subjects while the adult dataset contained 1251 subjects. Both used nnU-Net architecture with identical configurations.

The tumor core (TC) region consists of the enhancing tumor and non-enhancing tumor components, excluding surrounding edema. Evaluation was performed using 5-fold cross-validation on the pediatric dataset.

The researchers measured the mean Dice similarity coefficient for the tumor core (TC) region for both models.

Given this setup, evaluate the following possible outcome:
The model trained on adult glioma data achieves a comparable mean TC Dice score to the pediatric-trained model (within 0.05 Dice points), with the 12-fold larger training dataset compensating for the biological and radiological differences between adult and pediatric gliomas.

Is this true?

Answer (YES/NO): NO